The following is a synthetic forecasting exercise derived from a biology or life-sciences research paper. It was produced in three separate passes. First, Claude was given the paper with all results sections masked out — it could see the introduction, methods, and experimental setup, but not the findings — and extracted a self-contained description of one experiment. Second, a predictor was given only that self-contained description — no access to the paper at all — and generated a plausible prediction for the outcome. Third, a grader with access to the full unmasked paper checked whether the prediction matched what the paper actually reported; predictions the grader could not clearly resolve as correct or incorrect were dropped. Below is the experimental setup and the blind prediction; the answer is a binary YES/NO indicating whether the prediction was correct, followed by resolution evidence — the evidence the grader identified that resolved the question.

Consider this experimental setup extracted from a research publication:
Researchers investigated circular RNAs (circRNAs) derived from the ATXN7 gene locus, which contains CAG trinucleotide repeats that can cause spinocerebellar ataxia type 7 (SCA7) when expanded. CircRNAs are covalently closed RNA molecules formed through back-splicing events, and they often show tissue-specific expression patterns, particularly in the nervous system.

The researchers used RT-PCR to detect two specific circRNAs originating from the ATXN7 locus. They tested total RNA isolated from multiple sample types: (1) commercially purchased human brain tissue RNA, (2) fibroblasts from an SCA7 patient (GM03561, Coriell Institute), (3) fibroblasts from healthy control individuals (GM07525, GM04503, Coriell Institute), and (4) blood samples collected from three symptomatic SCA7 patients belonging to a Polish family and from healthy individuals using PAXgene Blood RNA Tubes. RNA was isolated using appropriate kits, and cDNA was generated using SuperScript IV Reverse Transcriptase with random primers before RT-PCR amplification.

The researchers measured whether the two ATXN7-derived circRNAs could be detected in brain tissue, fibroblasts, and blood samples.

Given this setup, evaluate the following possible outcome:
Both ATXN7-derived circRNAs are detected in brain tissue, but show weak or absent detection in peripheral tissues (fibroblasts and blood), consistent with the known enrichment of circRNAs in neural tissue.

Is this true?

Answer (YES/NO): NO